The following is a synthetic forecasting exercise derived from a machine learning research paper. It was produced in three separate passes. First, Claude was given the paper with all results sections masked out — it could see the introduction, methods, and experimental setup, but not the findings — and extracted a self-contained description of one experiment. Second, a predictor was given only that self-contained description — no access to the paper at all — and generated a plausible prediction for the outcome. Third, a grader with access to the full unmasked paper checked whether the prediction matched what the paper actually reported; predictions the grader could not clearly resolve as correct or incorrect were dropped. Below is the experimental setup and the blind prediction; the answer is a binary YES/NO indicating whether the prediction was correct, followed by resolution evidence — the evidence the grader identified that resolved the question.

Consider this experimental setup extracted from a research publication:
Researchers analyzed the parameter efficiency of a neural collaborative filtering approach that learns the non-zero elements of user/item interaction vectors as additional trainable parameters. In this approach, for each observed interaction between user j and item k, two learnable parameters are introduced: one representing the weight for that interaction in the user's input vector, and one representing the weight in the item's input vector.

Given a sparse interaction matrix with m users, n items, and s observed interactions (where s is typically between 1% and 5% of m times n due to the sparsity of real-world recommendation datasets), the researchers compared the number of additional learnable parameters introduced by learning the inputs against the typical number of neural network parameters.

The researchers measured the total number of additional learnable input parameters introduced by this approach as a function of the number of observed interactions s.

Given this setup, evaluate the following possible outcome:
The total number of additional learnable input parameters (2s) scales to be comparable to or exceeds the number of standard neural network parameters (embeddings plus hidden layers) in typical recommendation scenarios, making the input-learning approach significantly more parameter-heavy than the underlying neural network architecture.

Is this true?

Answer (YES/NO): NO